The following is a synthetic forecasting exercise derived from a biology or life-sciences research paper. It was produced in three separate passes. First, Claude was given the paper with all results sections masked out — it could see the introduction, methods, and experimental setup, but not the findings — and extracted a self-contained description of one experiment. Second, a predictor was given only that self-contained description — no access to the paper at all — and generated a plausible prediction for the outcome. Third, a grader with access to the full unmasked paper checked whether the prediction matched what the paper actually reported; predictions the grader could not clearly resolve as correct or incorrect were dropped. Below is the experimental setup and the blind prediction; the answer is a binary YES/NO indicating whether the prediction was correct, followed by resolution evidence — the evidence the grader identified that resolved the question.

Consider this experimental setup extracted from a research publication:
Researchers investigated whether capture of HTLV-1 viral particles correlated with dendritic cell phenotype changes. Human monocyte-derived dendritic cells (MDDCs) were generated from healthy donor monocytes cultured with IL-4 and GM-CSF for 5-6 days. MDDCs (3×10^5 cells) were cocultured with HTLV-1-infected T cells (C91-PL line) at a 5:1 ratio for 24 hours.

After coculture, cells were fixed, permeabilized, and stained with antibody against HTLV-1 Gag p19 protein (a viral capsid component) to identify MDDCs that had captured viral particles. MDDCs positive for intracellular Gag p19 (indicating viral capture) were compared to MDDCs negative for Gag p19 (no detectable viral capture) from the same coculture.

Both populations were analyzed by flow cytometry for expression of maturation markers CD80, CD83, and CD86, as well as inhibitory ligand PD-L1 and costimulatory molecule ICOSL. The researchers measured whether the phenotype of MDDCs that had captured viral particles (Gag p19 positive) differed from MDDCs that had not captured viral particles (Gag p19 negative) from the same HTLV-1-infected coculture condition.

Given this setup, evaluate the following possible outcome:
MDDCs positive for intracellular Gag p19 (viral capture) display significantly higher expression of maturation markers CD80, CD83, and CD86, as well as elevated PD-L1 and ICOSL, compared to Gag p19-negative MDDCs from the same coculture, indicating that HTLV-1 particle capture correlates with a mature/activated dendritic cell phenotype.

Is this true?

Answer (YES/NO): NO